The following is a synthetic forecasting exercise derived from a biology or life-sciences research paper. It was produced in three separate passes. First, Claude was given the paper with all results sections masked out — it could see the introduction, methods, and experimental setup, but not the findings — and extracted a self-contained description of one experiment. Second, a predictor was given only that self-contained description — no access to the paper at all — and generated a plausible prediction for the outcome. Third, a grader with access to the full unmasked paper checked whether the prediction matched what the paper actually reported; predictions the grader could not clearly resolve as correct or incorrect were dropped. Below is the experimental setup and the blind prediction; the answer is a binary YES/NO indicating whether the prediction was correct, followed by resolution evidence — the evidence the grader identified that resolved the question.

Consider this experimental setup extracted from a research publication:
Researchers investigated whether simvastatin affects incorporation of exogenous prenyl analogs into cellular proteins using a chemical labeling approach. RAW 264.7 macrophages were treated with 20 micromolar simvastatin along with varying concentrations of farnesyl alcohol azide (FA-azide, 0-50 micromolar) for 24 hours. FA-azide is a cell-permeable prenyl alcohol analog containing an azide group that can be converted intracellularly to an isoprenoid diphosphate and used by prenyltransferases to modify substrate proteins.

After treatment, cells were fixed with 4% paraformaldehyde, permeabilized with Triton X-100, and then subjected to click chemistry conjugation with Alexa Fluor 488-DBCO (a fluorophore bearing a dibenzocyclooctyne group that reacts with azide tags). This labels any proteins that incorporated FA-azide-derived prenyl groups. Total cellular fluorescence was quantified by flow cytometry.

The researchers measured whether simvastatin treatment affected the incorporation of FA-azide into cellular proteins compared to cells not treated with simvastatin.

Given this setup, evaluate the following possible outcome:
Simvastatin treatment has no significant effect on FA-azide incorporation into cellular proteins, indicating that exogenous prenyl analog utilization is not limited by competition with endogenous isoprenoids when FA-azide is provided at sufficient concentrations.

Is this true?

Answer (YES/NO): NO